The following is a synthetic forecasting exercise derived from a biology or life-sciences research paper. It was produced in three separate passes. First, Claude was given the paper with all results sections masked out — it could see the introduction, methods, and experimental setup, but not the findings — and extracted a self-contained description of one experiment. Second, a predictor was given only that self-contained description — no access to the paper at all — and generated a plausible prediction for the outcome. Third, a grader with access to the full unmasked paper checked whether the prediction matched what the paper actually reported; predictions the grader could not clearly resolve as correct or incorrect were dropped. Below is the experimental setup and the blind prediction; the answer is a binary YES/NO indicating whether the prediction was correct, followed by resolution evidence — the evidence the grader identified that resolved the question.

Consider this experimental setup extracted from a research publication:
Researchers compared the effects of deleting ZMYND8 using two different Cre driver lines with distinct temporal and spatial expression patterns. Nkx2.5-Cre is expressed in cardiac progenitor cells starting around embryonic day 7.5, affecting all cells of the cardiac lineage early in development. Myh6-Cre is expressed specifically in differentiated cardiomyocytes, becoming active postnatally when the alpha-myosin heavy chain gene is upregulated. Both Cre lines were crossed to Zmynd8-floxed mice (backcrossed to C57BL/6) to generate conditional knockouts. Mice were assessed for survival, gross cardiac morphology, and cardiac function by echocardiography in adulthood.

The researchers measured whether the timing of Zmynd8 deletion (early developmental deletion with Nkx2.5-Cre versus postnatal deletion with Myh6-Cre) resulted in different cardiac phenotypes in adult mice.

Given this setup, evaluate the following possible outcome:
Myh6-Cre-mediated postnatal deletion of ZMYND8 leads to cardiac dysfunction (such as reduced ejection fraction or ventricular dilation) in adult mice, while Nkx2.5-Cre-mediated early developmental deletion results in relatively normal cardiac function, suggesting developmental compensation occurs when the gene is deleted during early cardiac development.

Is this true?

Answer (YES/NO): NO